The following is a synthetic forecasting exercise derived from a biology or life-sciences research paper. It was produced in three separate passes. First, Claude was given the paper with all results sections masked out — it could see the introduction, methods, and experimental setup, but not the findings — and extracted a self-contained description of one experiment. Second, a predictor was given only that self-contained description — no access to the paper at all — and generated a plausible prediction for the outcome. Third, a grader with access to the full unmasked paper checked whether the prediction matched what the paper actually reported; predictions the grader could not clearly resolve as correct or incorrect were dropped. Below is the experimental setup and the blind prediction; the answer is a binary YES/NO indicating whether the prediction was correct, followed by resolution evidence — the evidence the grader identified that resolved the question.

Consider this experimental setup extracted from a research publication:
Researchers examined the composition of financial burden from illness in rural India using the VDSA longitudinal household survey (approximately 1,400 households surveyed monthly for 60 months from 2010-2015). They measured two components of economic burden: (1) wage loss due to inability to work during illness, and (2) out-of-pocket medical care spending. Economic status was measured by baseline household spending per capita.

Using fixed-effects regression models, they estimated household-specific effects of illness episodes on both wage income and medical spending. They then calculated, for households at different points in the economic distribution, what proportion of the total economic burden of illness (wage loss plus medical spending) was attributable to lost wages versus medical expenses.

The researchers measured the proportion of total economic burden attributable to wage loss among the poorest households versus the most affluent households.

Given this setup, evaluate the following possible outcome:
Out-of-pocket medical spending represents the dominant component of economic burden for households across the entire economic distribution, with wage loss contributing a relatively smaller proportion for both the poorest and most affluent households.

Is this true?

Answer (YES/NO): NO